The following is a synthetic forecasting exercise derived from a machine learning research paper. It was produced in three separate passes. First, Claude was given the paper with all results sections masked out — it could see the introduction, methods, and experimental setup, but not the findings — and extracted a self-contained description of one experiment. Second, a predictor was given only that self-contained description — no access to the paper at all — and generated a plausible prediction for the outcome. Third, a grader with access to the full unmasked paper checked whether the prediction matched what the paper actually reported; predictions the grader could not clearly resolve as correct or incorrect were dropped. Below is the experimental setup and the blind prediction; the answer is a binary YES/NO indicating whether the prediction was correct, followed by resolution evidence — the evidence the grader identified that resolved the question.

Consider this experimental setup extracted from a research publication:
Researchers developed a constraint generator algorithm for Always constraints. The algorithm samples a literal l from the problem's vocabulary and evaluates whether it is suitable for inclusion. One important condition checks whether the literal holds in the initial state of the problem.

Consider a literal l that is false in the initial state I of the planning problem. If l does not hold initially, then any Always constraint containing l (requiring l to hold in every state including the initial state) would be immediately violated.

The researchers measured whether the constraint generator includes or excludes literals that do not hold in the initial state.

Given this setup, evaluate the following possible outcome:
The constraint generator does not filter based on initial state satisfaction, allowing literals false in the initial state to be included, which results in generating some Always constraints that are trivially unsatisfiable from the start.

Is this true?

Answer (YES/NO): NO